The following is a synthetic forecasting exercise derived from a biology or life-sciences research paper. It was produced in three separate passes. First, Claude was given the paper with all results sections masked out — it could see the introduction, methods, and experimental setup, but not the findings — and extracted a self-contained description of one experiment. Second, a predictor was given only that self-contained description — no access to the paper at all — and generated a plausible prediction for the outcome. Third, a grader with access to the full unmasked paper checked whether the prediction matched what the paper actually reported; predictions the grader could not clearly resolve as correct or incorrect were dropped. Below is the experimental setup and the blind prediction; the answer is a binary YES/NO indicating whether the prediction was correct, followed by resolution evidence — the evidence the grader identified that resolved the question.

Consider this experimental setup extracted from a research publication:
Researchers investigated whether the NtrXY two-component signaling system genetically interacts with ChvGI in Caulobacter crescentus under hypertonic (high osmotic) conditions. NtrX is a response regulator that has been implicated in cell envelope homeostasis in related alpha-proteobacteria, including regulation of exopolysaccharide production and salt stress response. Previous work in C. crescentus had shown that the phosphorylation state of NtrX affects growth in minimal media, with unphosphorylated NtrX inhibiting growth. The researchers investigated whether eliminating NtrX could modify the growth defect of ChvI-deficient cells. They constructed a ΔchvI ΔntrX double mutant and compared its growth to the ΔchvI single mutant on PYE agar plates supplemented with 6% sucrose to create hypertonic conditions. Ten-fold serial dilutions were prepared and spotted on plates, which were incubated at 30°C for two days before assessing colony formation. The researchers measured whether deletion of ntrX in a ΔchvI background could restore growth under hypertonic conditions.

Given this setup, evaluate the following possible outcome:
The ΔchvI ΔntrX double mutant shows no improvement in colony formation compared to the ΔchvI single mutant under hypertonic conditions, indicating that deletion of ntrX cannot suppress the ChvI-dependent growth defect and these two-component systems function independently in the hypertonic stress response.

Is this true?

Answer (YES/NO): NO